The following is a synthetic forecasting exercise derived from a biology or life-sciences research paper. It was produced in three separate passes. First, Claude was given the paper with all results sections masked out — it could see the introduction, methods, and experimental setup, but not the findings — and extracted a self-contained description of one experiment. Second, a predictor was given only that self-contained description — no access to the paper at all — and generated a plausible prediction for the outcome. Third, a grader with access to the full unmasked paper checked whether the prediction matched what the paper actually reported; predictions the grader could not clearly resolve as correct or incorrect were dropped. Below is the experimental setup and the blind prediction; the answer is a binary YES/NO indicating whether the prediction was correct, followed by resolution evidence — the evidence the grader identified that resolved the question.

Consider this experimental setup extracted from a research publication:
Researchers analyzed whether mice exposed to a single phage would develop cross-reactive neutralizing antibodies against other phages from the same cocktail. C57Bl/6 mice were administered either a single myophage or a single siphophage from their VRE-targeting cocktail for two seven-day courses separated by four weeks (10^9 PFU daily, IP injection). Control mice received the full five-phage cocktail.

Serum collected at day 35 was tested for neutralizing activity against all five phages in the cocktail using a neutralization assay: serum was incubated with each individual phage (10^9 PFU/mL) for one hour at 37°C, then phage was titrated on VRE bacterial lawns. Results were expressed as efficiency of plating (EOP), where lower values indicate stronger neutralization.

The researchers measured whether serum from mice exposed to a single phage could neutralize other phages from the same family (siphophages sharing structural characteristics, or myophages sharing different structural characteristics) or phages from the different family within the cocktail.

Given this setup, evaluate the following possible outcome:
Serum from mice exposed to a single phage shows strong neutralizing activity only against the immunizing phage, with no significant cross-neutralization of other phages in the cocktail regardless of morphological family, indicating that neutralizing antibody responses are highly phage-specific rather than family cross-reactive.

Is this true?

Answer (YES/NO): NO